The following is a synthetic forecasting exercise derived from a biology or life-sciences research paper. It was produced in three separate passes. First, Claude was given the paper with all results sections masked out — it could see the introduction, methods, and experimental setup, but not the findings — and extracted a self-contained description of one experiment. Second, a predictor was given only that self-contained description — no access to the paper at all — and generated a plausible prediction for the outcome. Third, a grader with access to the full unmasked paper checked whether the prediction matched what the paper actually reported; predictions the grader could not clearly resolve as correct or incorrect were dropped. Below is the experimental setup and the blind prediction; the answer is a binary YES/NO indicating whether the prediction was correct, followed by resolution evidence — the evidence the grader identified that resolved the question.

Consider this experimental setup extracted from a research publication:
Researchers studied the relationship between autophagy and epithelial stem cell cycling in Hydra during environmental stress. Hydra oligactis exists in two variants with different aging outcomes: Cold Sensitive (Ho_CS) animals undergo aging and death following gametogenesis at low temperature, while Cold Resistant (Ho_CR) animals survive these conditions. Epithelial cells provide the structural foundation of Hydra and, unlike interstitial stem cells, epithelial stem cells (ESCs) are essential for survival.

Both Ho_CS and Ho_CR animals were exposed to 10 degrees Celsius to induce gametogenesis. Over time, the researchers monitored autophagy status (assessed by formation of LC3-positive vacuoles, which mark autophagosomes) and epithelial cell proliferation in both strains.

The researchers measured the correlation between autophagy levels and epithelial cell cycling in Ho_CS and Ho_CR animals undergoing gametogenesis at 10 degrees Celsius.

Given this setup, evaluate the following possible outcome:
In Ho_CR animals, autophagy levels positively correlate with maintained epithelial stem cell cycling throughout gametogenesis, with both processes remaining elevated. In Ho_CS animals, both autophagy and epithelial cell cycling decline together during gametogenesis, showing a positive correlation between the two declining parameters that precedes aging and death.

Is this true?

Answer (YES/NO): NO